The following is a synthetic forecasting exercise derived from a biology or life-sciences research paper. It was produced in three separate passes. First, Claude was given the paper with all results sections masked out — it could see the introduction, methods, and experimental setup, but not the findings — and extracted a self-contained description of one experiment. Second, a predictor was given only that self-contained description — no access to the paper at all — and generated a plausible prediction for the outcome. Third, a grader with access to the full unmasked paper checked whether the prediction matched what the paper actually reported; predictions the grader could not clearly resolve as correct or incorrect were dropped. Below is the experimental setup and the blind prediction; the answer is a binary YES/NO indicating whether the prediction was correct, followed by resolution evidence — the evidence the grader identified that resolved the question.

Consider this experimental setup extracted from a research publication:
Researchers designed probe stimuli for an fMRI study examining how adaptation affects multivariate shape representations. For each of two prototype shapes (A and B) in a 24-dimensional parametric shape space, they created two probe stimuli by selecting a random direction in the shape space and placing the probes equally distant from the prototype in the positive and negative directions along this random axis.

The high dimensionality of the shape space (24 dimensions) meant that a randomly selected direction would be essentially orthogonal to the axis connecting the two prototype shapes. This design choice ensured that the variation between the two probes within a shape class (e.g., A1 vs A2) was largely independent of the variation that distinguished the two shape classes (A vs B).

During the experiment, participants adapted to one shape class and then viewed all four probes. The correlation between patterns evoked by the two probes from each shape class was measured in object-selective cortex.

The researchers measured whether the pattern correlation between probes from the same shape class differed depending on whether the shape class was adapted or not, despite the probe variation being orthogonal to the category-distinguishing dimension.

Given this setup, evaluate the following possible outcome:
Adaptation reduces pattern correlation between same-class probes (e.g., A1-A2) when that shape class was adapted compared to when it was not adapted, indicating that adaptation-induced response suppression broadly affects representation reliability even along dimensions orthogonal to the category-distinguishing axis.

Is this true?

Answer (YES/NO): NO